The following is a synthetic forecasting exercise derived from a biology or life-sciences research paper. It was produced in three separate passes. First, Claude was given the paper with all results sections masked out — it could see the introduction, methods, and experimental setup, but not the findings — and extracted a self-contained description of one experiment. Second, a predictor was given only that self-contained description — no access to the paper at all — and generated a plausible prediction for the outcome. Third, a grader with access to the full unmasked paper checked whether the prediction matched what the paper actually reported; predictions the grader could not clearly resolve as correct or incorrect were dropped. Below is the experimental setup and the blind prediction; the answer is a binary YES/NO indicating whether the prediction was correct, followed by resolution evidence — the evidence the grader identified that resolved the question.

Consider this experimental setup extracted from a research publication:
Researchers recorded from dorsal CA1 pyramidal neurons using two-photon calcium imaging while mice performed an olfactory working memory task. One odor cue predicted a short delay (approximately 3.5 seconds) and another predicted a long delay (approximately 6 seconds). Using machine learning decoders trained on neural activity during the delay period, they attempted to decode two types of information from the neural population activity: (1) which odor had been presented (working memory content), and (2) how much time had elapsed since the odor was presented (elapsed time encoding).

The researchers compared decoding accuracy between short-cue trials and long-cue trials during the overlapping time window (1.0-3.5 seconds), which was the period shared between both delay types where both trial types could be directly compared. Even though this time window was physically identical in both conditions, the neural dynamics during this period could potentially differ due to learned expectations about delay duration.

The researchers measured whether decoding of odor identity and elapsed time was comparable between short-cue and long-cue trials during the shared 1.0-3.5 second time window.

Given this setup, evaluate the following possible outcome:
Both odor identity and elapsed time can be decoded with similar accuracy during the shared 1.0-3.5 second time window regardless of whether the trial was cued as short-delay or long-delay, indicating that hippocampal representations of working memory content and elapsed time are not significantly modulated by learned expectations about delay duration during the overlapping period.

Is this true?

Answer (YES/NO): NO